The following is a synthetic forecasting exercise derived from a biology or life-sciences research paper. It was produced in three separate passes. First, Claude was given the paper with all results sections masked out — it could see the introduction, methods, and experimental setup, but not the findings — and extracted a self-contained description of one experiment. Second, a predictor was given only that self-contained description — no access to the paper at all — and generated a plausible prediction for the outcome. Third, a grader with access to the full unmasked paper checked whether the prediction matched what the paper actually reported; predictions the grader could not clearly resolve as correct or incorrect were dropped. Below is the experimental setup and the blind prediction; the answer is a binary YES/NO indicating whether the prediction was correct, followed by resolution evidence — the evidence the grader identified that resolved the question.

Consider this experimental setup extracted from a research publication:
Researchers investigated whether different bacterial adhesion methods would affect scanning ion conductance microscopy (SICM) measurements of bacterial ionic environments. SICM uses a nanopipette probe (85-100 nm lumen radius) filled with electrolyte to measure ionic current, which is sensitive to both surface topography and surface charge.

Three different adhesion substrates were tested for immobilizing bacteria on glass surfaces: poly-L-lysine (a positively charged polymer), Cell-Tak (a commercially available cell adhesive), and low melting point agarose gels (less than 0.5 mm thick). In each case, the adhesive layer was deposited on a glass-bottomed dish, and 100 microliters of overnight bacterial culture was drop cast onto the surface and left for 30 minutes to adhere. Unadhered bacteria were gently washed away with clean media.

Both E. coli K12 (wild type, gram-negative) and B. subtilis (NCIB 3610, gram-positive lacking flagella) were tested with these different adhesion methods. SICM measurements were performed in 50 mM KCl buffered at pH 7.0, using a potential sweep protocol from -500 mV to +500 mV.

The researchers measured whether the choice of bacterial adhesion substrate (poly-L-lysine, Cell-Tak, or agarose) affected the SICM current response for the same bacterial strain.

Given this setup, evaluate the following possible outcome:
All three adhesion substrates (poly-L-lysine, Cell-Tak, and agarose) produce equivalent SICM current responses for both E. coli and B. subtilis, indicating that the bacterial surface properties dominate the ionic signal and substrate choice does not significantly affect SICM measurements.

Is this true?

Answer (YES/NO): NO